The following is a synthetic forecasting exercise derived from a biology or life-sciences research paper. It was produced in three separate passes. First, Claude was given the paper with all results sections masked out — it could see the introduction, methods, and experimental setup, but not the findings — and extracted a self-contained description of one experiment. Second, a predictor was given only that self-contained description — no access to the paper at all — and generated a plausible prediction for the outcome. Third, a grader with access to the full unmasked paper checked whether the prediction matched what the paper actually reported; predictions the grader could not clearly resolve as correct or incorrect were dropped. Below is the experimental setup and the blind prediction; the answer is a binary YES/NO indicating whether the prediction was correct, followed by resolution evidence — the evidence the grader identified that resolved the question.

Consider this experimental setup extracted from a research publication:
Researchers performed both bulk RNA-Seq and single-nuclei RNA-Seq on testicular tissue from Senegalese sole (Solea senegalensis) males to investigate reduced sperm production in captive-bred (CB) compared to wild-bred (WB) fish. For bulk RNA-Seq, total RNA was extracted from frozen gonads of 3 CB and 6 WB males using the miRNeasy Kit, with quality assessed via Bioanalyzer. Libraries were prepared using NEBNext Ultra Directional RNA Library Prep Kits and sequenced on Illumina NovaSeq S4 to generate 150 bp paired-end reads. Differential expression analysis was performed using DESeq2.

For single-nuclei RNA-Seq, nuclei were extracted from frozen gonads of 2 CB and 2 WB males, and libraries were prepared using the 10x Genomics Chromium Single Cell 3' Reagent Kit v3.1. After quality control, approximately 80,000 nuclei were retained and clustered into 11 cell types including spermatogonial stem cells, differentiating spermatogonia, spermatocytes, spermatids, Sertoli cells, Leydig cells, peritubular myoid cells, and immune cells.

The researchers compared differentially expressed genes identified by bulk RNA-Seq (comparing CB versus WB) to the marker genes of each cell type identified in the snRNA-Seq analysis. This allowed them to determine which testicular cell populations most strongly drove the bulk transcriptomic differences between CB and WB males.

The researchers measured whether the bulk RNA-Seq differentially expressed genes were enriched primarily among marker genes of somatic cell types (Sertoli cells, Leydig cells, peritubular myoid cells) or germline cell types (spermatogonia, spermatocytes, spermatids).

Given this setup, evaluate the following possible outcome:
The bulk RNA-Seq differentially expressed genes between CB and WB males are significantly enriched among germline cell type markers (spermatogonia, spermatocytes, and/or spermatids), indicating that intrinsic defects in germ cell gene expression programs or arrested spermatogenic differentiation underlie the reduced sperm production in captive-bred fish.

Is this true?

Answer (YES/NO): YES